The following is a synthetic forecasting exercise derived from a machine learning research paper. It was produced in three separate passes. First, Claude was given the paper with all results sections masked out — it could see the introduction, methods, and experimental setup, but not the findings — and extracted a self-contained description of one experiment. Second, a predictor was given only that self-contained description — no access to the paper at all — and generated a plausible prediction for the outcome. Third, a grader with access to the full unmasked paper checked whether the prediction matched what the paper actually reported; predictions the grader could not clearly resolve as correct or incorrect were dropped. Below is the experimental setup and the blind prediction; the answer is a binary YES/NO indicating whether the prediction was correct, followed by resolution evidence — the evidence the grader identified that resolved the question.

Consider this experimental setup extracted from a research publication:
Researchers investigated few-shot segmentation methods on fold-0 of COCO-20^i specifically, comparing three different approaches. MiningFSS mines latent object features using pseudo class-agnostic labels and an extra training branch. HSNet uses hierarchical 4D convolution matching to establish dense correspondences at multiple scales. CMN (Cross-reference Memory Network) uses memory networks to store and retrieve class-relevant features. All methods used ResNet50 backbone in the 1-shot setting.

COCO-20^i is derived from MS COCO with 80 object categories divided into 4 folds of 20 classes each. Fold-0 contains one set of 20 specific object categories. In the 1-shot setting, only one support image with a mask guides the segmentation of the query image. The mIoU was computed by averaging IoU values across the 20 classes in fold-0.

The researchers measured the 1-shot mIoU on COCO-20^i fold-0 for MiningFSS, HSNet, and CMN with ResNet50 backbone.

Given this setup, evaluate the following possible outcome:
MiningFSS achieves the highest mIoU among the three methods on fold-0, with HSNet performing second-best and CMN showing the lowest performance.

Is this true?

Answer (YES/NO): NO